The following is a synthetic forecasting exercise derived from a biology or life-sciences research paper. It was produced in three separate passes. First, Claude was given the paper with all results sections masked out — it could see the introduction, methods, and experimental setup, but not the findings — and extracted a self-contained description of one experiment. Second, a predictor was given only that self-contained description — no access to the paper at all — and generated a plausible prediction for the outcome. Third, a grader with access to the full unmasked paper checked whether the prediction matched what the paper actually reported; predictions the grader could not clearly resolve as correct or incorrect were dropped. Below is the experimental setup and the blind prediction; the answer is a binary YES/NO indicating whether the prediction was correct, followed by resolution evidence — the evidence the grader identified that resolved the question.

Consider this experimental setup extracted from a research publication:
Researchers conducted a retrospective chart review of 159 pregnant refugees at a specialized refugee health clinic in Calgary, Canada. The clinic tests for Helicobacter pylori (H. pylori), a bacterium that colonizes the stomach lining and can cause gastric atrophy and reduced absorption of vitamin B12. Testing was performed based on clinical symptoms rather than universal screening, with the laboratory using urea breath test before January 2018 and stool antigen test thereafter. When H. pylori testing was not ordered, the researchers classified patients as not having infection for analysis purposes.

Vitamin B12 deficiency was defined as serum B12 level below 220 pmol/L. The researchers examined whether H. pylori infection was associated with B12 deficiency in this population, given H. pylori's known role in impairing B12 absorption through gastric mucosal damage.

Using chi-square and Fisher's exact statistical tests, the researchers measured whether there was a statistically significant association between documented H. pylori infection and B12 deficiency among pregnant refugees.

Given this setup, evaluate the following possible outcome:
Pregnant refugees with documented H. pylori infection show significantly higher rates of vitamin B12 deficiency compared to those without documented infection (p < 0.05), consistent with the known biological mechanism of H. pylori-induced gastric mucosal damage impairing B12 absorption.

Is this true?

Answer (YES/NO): NO